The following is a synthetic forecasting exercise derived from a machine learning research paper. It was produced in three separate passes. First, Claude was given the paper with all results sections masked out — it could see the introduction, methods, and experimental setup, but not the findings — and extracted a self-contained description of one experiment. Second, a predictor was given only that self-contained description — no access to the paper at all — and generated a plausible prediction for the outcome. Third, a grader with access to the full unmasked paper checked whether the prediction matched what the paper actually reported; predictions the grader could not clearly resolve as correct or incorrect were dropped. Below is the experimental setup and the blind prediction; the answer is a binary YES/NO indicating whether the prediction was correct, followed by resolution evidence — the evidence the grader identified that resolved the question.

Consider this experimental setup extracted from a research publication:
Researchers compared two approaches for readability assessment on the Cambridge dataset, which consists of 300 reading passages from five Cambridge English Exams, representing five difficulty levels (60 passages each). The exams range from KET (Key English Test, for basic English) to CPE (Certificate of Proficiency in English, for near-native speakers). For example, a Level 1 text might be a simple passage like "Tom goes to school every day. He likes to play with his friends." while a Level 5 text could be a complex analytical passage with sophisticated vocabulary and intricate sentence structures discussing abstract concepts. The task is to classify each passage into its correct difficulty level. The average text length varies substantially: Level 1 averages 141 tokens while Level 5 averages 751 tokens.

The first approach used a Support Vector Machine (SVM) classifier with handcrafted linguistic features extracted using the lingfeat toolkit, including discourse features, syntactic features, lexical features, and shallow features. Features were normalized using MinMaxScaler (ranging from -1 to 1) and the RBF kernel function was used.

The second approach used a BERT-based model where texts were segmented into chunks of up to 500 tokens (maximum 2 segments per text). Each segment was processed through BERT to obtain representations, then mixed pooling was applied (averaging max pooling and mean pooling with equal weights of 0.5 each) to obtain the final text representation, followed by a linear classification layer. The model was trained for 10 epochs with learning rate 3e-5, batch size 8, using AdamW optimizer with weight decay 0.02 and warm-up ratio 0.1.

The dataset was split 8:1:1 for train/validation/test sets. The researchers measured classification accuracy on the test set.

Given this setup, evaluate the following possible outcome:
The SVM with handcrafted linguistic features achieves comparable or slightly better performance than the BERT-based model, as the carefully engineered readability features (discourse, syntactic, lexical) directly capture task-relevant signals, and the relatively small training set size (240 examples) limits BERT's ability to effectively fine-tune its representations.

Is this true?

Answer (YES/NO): YES